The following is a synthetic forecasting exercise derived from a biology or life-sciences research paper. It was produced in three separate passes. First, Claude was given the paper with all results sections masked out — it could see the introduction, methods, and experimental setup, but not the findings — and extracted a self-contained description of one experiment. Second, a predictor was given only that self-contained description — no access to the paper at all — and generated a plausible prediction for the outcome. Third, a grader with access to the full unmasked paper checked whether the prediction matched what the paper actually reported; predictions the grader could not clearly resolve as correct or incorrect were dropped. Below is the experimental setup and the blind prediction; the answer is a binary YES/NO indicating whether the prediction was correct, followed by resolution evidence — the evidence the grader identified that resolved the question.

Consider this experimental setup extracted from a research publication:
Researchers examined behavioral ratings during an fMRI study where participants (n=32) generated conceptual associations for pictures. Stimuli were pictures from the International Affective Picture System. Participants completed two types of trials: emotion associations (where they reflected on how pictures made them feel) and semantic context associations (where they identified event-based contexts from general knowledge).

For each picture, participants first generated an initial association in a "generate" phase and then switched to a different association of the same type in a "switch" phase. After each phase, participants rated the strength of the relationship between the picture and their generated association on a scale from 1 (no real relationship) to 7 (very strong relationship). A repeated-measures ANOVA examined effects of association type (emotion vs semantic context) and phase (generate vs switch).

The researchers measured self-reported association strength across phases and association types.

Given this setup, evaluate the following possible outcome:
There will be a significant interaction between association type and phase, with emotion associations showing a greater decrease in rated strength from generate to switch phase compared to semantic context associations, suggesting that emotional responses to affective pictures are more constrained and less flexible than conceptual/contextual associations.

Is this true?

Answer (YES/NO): NO